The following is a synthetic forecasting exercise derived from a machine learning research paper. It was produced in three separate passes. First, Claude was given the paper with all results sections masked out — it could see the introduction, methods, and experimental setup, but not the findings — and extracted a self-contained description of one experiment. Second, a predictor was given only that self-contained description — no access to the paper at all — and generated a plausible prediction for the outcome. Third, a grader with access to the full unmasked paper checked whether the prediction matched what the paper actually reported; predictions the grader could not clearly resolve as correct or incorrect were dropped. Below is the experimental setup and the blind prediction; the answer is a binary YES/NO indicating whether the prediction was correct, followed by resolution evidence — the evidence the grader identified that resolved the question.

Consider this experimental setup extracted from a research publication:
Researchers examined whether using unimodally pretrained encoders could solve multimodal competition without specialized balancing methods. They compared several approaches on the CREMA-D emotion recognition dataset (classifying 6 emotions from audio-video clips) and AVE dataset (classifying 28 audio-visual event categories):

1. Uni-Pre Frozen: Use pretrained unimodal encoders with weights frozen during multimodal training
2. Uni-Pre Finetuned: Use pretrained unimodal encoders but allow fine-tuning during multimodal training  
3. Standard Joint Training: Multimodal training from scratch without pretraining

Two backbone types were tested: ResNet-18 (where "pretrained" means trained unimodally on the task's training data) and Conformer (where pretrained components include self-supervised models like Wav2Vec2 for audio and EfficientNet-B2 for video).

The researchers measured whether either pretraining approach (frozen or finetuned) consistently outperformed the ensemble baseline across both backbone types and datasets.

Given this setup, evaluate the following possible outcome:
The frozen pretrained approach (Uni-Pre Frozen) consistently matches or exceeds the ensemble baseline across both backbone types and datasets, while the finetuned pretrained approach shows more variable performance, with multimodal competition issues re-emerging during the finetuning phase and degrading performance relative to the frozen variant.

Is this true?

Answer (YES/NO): NO